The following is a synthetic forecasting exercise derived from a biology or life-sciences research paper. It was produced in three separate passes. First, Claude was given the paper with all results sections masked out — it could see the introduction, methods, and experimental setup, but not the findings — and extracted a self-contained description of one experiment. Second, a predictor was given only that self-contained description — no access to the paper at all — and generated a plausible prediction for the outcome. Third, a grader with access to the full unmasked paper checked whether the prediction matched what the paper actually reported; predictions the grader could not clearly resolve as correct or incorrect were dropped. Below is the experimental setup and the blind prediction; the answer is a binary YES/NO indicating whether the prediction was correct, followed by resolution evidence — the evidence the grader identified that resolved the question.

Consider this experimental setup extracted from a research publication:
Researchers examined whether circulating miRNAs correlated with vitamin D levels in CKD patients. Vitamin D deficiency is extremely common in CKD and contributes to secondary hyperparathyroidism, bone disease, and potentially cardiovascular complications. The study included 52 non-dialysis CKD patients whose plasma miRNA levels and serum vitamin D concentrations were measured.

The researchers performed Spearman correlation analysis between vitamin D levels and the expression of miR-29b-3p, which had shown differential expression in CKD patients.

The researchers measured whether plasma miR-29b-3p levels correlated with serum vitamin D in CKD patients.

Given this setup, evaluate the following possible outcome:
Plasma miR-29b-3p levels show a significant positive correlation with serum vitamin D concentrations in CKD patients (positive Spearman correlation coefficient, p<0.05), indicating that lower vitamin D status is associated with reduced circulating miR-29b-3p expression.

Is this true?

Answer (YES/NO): NO